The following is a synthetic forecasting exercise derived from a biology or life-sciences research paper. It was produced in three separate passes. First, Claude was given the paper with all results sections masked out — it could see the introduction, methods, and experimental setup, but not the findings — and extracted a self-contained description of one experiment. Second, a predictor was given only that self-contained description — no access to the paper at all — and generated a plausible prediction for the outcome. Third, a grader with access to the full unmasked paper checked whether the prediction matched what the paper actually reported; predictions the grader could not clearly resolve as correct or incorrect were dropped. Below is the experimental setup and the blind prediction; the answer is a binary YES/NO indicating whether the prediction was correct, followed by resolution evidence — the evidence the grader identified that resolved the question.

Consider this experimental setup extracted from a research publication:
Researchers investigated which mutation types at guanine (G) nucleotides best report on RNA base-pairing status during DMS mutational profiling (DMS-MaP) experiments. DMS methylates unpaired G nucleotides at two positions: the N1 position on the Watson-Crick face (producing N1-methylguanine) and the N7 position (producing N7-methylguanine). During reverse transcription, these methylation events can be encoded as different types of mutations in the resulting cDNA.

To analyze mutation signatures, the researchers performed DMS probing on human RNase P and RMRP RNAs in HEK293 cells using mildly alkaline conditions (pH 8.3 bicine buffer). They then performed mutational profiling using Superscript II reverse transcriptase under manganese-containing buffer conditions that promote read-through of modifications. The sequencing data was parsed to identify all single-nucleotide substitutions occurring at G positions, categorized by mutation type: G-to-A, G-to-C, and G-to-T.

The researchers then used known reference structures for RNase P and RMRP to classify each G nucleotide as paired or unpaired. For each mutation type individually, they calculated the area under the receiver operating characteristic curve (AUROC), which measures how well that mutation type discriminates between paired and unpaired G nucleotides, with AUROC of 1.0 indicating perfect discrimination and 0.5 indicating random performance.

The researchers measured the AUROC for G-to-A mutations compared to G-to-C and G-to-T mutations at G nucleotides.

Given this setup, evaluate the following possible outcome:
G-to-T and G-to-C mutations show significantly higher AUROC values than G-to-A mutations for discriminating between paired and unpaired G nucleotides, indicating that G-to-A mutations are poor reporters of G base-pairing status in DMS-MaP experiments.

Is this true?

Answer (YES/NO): YES